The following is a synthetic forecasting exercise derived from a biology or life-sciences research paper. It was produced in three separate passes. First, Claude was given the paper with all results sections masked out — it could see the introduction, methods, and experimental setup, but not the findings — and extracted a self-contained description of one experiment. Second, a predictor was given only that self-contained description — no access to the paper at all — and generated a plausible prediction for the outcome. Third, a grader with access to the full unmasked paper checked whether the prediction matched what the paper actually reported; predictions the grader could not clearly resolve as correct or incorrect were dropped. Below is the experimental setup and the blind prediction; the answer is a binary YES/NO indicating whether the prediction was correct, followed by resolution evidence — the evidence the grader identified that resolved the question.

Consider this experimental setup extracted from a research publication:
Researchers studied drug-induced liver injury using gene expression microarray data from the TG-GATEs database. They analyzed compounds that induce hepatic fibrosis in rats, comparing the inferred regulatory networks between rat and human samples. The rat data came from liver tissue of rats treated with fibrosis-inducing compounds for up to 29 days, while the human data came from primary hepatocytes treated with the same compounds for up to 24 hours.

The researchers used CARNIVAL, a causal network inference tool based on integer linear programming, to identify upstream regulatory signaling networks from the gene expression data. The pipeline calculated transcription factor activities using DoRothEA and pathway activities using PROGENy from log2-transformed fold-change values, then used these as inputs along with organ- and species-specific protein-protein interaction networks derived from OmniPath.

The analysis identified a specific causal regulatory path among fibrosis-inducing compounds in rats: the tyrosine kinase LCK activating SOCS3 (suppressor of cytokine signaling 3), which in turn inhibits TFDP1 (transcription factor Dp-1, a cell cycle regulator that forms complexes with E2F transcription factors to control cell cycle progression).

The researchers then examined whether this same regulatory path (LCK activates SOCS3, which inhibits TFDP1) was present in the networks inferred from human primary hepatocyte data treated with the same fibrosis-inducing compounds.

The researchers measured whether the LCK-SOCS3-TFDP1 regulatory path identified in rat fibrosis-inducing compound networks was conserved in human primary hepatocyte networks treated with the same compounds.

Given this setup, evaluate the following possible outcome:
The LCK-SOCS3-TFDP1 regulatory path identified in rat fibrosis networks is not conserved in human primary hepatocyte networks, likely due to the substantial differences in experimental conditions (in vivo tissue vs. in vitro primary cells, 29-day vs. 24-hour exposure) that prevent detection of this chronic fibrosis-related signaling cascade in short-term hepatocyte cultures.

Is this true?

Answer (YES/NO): NO